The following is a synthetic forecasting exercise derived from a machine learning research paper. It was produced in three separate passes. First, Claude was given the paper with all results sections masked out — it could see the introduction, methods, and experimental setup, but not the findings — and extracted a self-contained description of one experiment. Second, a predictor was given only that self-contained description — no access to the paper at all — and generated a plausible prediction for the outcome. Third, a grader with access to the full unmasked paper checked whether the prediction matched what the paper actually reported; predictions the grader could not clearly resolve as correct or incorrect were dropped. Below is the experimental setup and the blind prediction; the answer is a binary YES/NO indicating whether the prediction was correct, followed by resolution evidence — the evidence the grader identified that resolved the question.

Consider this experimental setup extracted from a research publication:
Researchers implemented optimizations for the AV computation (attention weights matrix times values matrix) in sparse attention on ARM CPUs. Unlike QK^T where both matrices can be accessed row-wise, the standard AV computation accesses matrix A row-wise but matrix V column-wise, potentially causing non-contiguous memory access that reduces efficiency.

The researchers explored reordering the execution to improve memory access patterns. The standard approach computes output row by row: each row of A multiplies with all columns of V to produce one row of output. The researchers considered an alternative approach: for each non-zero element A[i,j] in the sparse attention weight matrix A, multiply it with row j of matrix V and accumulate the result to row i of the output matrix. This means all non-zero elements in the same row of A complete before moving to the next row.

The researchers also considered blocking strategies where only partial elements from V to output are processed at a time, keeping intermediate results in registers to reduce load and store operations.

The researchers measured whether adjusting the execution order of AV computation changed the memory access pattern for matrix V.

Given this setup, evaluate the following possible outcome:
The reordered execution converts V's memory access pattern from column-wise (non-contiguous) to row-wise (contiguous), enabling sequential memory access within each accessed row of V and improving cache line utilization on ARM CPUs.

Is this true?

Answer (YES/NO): YES